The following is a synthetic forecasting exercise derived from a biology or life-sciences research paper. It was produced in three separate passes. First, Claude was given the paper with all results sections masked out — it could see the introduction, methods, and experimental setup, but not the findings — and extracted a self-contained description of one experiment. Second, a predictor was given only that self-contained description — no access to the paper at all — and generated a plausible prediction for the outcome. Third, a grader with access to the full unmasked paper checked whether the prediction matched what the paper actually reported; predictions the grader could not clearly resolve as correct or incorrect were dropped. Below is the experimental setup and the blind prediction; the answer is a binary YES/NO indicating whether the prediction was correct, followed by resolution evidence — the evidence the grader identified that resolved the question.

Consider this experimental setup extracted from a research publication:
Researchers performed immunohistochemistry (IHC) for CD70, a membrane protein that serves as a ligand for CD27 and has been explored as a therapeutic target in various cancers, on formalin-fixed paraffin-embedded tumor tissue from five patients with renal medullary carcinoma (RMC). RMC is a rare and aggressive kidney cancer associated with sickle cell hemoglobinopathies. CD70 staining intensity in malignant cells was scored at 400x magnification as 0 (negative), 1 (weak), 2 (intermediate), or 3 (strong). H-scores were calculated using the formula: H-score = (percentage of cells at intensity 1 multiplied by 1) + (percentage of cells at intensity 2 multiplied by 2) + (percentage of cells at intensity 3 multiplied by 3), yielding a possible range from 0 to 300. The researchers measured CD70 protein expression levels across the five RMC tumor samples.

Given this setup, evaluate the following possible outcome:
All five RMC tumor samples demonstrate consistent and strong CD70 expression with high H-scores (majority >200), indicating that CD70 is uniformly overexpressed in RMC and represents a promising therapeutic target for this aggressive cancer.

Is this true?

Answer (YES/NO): NO